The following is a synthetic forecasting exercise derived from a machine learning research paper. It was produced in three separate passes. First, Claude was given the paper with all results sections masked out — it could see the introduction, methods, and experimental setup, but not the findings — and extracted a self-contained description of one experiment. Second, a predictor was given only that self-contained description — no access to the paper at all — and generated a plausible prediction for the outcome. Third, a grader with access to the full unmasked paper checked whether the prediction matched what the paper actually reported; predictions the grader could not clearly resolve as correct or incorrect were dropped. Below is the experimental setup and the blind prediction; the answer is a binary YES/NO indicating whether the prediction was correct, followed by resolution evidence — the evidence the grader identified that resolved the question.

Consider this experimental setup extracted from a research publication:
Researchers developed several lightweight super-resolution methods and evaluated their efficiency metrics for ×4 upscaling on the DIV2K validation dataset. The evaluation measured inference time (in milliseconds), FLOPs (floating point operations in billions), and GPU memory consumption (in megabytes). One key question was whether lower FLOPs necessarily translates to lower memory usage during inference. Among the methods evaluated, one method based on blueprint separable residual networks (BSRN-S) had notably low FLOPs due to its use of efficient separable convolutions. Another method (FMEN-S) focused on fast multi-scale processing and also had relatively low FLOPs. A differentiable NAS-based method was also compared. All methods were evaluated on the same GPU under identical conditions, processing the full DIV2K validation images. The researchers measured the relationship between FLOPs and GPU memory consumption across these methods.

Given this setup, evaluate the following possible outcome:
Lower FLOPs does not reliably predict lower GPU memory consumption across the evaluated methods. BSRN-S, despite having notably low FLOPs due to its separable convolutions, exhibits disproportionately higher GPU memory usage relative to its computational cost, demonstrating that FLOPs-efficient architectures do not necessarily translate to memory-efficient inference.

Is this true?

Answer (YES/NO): YES